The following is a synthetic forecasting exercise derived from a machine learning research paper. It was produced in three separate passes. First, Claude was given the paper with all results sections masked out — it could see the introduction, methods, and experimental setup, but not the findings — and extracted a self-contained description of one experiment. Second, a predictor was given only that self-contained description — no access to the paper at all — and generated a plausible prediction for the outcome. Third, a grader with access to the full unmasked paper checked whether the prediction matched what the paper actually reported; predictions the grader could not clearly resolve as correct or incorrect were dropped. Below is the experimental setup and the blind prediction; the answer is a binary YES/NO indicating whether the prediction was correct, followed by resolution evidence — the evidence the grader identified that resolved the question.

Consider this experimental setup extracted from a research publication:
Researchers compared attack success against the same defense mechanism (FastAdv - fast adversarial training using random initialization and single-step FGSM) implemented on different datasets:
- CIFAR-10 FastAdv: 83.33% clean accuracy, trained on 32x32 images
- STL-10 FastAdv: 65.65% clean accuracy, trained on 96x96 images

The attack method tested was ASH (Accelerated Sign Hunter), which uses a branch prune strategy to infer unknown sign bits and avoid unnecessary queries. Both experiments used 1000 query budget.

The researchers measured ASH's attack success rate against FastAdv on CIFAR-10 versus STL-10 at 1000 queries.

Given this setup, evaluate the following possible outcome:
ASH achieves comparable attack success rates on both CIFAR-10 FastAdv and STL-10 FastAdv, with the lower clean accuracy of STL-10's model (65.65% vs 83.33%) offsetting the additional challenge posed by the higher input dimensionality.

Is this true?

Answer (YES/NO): NO